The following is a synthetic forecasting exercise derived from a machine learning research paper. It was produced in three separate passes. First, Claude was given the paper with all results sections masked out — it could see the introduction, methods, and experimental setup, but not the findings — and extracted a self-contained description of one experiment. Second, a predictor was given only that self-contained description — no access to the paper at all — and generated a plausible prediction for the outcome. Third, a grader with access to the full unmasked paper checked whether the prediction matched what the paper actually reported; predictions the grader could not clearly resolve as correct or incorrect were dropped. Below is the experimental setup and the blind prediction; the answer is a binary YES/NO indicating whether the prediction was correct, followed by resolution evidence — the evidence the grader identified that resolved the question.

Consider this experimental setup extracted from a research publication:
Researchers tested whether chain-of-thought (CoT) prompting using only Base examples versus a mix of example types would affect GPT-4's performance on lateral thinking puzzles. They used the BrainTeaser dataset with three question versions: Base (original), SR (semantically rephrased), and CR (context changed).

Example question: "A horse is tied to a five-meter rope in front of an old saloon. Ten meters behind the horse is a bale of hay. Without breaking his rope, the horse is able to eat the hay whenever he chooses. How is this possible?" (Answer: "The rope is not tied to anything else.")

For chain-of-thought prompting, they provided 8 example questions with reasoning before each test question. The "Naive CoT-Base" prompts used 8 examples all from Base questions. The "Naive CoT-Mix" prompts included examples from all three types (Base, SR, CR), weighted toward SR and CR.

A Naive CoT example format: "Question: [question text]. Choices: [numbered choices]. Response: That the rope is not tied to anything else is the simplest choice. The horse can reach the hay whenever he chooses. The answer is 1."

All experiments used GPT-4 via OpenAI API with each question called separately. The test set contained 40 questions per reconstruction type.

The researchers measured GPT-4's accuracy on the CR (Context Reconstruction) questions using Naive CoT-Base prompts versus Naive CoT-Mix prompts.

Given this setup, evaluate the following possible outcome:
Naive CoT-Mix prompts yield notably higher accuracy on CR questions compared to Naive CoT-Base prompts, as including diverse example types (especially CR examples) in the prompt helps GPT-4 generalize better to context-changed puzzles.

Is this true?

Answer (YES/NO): YES